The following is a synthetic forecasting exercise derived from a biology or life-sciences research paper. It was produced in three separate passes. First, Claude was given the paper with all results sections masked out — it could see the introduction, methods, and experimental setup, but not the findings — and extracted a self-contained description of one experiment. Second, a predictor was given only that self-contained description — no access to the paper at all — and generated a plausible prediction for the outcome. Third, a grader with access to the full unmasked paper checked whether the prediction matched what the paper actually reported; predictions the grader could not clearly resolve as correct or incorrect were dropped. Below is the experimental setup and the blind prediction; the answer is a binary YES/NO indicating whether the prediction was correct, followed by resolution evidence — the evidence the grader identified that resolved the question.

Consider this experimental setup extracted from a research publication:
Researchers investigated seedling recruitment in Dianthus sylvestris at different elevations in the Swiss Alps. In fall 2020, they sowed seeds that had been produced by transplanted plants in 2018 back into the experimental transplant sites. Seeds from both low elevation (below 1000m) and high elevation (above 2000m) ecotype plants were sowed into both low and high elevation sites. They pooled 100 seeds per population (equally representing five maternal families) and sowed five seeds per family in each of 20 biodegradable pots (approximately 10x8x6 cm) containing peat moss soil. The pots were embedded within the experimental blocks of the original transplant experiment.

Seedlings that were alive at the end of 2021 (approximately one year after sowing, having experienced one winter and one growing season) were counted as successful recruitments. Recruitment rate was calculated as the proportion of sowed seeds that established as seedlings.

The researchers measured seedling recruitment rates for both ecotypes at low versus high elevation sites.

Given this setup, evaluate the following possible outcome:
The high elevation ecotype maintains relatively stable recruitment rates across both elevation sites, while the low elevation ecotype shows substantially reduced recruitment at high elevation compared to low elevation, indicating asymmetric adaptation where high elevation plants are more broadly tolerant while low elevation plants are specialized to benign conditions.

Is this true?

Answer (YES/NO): YES